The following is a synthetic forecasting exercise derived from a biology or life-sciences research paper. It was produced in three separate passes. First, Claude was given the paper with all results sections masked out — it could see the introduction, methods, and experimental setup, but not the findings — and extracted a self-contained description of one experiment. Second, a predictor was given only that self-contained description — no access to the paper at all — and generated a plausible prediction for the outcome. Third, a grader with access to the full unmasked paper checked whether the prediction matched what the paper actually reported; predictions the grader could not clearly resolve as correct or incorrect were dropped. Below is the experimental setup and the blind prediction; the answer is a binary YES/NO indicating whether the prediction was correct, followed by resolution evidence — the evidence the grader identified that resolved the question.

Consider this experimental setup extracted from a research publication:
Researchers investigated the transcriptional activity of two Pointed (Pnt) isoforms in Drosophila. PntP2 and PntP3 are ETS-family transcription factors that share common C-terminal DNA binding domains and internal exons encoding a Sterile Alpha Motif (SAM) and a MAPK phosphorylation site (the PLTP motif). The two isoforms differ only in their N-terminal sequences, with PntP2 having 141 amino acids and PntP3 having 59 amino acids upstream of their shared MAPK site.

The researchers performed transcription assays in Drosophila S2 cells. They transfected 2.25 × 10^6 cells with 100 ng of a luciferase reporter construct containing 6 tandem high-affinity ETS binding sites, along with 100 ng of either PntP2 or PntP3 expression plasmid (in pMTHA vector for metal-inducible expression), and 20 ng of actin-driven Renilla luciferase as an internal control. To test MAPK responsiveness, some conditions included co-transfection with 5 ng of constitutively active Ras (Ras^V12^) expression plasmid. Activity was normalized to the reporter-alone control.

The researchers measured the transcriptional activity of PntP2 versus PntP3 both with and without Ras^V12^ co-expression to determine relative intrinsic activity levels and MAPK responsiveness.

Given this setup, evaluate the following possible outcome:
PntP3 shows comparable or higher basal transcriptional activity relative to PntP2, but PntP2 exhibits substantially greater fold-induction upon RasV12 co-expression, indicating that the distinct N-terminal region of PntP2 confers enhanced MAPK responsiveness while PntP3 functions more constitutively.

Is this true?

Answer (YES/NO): NO